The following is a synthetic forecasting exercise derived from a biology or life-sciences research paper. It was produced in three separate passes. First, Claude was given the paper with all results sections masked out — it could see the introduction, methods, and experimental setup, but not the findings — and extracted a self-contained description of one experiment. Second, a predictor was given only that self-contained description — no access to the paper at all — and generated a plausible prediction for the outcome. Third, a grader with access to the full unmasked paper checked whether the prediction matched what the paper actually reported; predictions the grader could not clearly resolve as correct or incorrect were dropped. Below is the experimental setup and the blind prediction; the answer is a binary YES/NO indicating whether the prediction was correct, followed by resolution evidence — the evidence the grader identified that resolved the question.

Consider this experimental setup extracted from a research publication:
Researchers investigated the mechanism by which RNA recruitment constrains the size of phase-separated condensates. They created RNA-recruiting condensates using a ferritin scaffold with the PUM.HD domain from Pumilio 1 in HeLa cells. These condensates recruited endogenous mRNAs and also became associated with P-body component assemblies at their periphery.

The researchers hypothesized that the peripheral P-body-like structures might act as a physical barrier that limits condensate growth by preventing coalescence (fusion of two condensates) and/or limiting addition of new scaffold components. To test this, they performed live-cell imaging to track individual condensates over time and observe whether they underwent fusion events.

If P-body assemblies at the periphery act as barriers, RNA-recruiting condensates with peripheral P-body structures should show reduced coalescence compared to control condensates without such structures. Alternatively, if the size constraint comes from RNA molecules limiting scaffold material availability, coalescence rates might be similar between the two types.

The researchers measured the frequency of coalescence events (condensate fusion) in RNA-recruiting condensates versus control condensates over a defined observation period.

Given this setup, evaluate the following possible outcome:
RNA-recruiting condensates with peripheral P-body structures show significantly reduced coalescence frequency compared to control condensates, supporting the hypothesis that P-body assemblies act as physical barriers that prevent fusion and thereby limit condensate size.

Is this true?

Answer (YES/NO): YES